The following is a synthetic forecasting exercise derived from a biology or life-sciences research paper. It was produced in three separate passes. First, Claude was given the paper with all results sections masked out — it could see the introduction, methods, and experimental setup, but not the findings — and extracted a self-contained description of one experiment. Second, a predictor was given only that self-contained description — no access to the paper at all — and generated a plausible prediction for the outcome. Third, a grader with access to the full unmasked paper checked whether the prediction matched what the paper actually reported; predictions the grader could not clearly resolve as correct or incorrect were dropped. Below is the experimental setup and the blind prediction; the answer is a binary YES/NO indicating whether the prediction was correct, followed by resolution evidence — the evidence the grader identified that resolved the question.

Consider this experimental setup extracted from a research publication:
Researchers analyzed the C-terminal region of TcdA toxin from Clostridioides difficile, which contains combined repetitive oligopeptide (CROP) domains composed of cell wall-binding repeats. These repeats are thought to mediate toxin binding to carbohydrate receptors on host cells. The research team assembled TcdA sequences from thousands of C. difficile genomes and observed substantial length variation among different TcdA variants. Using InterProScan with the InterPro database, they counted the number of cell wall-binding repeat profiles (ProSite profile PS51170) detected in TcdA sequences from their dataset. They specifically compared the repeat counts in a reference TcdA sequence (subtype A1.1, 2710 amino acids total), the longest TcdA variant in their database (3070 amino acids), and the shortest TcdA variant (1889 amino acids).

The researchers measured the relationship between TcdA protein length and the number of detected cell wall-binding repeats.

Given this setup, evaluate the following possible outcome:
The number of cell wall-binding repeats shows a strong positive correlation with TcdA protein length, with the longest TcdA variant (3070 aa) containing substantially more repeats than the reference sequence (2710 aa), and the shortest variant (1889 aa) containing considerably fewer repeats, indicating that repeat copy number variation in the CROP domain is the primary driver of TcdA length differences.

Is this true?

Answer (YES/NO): YES